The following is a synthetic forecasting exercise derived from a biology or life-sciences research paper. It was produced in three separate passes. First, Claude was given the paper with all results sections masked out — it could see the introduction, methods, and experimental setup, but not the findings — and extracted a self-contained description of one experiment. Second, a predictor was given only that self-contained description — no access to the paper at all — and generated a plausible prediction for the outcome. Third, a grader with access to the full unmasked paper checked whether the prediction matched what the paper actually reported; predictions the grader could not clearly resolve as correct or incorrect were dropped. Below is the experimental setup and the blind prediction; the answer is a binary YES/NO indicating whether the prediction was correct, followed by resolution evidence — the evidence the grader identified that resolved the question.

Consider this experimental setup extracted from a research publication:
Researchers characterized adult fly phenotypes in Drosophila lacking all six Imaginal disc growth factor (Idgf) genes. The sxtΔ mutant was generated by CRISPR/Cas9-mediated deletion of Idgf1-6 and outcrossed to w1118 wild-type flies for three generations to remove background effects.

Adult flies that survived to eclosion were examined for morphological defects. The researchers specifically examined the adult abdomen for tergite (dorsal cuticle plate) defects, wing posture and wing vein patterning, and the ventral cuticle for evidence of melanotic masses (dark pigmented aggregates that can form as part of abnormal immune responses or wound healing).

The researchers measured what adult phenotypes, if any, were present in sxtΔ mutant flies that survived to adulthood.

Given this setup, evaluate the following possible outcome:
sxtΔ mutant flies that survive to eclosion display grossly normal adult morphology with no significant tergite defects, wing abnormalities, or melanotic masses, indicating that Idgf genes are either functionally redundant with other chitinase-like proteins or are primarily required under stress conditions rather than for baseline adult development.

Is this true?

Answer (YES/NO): NO